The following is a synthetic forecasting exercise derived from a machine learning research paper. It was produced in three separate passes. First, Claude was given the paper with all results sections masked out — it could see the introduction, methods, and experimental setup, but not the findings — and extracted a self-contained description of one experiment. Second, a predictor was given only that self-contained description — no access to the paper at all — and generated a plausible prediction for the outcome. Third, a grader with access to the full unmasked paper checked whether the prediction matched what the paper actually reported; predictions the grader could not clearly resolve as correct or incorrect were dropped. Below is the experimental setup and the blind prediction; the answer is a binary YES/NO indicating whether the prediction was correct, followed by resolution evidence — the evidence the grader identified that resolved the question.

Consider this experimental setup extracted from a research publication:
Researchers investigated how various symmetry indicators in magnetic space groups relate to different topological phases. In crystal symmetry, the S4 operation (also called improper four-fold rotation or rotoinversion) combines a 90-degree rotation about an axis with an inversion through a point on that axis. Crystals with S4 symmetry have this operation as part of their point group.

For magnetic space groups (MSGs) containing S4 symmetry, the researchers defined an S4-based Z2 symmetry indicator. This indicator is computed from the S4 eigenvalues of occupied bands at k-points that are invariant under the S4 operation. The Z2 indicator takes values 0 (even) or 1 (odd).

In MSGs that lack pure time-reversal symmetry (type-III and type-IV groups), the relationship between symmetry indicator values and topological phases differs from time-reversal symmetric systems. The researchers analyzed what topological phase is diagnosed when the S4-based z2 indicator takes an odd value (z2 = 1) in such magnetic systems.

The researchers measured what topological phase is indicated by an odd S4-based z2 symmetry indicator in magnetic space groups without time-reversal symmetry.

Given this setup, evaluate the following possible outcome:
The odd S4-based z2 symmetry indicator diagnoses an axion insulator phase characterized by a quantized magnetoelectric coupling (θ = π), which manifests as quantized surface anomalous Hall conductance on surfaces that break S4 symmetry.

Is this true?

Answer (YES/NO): NO